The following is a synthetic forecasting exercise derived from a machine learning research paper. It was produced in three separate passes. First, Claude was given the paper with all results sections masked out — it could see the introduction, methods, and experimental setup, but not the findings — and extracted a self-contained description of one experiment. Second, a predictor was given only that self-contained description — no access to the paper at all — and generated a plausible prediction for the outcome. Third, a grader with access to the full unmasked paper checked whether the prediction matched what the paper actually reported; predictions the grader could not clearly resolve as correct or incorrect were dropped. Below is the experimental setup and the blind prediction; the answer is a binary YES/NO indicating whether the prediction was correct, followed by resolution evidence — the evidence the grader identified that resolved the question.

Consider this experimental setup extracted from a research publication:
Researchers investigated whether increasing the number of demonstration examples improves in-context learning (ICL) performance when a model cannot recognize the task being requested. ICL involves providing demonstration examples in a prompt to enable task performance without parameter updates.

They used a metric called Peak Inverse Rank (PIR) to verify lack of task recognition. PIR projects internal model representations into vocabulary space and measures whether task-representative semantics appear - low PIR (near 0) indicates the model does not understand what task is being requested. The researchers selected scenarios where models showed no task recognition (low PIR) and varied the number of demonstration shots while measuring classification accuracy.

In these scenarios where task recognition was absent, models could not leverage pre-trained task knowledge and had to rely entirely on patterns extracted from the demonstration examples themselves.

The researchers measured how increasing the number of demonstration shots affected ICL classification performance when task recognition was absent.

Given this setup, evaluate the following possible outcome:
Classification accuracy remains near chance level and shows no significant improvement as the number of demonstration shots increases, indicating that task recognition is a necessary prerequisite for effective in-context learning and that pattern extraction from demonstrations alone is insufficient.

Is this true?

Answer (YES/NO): NO